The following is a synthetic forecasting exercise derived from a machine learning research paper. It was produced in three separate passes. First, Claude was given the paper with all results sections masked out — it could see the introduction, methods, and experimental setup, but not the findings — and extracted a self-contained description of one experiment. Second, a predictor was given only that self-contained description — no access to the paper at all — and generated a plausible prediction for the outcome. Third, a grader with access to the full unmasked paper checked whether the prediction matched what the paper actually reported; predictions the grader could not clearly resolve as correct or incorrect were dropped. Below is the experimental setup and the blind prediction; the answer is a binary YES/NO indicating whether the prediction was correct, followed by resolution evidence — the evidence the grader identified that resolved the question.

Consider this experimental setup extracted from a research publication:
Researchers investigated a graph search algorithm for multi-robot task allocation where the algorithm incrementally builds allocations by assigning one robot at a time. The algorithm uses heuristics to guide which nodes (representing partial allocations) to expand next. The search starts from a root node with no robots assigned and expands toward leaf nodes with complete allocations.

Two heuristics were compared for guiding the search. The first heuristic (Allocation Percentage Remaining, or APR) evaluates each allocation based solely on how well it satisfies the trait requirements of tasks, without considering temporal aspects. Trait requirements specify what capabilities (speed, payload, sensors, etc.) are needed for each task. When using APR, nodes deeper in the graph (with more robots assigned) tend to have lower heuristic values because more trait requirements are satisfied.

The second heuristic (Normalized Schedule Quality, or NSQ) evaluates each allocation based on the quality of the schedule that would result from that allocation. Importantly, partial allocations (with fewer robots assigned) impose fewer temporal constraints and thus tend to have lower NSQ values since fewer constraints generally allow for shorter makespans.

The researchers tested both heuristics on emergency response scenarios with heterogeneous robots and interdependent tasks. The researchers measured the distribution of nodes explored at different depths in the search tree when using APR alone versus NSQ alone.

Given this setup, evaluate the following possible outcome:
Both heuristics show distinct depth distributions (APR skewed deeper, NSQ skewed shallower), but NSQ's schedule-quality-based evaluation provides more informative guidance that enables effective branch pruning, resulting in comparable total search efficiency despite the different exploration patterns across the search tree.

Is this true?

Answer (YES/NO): NO